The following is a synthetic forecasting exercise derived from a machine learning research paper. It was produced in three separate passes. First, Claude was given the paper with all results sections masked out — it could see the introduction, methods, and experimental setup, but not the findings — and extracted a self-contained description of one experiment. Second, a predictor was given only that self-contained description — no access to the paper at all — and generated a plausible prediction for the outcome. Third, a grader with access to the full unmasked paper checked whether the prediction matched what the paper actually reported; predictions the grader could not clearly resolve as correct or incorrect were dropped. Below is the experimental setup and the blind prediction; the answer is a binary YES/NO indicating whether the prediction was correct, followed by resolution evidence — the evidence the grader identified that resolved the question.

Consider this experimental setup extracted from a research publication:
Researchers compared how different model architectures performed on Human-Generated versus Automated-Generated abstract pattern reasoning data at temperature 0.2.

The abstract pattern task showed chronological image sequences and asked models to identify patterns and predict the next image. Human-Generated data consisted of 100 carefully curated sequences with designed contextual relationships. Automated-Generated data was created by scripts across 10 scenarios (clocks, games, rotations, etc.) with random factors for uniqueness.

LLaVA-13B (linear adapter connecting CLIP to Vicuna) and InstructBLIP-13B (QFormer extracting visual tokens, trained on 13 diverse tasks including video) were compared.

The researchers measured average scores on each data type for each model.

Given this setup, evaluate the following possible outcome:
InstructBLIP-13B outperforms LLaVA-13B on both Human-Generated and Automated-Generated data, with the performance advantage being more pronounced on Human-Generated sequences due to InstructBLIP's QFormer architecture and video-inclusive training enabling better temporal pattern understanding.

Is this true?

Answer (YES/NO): NO